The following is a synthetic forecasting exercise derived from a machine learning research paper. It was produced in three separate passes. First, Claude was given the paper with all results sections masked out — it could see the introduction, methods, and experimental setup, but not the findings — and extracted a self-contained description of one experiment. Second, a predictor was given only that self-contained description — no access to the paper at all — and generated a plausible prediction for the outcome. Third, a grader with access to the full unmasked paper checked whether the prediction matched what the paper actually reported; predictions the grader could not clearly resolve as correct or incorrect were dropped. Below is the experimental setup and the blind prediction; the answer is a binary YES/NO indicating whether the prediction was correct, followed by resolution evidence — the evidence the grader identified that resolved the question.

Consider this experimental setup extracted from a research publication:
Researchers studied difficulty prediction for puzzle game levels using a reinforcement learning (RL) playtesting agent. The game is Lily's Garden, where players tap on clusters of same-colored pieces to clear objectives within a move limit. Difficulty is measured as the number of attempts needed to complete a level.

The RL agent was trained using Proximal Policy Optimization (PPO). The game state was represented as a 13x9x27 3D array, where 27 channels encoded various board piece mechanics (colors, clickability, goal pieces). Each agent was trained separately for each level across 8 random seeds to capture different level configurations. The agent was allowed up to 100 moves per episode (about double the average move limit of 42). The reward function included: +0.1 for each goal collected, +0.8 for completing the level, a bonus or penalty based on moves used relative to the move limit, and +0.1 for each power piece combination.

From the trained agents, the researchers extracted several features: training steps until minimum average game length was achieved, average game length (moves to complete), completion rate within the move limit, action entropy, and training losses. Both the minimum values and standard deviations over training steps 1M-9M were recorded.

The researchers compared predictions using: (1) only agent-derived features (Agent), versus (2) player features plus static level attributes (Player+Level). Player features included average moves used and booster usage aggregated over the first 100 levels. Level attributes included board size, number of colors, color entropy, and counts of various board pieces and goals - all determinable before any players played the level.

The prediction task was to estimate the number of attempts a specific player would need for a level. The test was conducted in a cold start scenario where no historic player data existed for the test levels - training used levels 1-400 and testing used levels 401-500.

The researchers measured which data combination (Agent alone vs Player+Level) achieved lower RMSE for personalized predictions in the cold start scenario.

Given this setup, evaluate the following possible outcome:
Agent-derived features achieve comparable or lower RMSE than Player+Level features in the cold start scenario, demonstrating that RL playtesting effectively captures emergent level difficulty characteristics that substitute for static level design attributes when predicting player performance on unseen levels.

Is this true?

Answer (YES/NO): YES